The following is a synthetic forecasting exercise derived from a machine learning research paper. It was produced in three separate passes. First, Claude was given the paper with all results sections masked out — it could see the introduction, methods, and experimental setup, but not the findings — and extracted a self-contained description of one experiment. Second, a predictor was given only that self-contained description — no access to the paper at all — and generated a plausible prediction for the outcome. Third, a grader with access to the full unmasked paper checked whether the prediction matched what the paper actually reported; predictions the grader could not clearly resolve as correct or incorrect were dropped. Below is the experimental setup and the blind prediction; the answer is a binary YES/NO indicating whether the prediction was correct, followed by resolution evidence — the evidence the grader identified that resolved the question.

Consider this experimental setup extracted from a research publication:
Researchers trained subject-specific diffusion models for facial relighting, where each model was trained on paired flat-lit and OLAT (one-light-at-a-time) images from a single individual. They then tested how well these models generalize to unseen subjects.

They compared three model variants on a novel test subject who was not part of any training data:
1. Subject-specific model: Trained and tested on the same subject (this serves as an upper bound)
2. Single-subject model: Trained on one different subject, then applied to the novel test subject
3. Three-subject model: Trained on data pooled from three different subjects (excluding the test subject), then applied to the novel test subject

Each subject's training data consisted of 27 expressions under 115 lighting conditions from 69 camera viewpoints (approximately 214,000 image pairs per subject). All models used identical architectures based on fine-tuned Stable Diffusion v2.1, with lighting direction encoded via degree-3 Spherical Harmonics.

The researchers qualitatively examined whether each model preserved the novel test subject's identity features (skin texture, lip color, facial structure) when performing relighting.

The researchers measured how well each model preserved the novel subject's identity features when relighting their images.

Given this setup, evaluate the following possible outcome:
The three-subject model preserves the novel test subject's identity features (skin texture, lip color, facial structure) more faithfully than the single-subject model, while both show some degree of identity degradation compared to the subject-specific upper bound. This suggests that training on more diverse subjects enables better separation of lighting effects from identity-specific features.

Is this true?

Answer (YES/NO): YES